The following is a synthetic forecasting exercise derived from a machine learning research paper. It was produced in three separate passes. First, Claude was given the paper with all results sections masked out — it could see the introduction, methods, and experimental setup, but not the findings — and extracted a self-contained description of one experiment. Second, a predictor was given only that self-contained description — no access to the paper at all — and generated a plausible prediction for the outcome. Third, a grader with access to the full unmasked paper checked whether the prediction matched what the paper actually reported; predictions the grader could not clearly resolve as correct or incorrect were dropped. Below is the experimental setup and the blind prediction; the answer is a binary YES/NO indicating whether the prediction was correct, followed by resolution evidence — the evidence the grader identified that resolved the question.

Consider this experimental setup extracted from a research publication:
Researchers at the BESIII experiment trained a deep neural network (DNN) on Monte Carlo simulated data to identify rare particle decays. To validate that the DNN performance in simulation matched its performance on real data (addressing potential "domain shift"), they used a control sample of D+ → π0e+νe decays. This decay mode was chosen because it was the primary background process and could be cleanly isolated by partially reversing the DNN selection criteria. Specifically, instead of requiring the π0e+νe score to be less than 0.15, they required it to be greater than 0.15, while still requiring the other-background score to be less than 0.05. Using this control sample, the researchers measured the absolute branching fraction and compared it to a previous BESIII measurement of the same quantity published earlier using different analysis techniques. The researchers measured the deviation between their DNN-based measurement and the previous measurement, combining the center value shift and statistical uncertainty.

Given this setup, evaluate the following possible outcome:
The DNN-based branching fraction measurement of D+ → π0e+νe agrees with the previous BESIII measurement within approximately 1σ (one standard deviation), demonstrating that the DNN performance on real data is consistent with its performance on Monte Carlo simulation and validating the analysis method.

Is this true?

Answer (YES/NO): YES